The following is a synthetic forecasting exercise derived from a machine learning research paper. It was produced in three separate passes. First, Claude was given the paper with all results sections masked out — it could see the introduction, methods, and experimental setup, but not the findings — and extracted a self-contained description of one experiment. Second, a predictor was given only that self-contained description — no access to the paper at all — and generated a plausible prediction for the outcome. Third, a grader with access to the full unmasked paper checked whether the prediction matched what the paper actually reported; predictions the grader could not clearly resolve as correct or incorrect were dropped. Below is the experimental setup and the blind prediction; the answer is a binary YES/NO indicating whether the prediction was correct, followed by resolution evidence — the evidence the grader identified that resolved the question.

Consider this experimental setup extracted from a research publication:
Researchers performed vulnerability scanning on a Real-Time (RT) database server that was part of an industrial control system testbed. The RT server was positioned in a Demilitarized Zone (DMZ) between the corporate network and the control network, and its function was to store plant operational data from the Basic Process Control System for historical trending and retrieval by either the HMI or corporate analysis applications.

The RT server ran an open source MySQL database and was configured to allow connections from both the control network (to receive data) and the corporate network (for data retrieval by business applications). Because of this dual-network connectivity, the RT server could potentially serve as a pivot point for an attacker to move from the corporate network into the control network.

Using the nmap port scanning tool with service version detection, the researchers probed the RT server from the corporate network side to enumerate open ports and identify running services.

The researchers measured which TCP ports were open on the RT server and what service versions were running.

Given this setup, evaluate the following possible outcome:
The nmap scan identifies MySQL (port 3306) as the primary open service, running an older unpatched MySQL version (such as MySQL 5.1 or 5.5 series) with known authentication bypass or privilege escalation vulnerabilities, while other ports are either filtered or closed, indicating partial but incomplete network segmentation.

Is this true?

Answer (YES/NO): NO